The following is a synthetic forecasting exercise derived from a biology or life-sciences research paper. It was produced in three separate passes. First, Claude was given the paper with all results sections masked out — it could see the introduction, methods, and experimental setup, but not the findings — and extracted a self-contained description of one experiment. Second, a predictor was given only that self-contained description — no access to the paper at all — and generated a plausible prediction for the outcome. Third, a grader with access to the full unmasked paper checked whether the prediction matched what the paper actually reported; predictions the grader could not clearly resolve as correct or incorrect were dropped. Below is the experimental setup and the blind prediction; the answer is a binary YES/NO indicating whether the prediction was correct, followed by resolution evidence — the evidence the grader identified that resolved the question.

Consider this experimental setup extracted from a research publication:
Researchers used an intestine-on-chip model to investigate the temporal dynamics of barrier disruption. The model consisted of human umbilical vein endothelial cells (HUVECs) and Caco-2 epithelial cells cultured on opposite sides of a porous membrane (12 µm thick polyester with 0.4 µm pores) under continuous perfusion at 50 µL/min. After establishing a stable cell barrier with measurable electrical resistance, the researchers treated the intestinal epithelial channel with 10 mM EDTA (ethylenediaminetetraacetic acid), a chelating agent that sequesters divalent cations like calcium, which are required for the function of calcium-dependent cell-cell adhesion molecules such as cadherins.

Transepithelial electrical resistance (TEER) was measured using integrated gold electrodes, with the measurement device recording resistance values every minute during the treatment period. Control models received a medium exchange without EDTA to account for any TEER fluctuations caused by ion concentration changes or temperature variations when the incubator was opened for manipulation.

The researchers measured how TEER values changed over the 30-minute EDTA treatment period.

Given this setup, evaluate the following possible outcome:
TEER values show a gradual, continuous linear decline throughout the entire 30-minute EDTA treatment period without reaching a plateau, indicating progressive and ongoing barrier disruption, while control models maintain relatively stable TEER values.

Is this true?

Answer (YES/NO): NO